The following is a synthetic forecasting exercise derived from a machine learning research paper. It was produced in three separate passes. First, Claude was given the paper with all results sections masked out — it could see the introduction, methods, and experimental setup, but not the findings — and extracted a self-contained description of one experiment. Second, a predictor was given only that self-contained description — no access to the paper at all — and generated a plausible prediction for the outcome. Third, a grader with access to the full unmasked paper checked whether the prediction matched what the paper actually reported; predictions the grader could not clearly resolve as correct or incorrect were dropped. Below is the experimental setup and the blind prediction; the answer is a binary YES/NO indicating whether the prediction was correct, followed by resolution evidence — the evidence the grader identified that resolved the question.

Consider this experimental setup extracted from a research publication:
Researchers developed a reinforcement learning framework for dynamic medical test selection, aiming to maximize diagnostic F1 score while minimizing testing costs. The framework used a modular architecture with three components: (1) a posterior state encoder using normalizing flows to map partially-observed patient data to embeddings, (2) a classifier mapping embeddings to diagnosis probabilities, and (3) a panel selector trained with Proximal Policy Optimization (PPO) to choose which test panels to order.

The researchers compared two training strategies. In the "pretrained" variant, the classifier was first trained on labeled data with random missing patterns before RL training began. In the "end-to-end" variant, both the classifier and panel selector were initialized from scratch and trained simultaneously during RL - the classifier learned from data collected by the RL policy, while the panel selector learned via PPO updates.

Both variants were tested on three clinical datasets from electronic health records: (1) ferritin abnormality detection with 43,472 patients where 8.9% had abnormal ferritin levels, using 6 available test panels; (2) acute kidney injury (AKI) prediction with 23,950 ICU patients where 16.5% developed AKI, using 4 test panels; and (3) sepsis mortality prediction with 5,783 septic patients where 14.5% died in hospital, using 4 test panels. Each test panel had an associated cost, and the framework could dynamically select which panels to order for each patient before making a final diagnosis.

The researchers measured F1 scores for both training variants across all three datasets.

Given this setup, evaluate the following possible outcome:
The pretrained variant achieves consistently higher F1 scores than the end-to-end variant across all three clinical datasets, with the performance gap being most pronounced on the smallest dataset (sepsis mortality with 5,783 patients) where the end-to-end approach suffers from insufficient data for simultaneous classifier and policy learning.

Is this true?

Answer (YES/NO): NO